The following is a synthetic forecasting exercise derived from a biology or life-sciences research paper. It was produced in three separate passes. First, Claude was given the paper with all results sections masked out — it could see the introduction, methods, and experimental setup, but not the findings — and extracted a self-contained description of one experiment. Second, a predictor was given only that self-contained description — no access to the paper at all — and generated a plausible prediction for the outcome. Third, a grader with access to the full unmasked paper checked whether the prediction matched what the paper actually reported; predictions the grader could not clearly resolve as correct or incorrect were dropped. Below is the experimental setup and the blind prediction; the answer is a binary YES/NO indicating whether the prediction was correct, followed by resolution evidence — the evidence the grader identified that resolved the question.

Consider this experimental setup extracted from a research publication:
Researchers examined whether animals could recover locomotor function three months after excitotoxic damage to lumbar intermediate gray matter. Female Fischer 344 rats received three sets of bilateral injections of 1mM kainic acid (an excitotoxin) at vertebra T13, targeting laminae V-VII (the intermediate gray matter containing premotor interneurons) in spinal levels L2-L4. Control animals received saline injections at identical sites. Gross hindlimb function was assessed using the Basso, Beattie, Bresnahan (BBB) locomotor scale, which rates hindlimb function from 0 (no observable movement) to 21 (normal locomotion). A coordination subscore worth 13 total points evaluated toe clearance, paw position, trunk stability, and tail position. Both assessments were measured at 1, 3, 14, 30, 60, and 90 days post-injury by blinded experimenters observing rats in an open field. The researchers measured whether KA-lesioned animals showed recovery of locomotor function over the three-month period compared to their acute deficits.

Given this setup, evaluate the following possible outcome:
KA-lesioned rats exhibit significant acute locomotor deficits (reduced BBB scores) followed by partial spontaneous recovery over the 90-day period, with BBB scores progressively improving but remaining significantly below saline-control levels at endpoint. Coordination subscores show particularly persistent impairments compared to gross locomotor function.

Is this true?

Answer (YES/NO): NO